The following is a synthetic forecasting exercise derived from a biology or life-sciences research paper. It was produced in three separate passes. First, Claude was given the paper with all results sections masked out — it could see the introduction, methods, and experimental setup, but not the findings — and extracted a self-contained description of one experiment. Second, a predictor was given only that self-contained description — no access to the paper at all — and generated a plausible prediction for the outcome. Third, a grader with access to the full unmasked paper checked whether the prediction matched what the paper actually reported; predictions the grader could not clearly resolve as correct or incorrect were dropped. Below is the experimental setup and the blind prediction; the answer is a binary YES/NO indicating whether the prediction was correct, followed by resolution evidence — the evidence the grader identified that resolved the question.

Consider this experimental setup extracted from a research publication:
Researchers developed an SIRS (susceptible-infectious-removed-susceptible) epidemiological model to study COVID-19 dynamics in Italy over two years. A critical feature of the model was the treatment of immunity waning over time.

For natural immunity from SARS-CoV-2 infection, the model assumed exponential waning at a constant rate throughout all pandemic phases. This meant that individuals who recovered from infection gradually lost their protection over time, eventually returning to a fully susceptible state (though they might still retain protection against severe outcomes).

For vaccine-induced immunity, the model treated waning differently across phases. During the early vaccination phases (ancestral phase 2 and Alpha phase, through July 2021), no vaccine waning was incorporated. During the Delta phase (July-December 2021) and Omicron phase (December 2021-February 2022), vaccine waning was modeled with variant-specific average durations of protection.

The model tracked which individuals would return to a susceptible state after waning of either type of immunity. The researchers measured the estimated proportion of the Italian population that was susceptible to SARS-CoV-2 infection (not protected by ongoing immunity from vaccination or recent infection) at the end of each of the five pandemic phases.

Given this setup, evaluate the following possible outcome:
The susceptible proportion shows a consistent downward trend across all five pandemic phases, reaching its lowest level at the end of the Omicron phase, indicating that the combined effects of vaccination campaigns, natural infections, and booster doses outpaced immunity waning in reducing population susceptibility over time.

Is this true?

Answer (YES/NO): YES